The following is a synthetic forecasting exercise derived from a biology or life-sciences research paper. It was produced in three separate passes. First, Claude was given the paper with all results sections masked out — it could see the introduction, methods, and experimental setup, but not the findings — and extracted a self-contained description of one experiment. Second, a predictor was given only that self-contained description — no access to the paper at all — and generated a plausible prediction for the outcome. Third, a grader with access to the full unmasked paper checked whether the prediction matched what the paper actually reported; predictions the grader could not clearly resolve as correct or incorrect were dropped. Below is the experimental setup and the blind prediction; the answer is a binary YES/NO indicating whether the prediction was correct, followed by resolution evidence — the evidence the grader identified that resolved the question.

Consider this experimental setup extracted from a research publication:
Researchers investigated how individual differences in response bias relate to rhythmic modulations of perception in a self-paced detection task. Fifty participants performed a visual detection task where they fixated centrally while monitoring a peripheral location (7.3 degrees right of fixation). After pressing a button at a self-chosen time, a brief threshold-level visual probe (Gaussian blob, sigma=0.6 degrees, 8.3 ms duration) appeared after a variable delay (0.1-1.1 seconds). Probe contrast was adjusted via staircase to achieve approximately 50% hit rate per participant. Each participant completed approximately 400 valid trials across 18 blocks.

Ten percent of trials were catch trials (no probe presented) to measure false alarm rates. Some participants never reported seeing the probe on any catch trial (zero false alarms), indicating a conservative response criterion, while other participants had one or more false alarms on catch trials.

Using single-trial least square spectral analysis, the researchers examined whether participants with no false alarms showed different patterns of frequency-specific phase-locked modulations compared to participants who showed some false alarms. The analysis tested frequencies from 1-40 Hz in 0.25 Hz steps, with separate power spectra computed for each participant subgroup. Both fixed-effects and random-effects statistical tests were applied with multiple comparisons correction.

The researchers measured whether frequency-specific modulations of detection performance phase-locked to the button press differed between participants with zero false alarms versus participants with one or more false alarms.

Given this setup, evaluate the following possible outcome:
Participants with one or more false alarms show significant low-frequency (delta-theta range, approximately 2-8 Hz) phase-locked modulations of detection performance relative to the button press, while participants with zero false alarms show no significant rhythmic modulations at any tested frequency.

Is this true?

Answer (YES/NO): NO